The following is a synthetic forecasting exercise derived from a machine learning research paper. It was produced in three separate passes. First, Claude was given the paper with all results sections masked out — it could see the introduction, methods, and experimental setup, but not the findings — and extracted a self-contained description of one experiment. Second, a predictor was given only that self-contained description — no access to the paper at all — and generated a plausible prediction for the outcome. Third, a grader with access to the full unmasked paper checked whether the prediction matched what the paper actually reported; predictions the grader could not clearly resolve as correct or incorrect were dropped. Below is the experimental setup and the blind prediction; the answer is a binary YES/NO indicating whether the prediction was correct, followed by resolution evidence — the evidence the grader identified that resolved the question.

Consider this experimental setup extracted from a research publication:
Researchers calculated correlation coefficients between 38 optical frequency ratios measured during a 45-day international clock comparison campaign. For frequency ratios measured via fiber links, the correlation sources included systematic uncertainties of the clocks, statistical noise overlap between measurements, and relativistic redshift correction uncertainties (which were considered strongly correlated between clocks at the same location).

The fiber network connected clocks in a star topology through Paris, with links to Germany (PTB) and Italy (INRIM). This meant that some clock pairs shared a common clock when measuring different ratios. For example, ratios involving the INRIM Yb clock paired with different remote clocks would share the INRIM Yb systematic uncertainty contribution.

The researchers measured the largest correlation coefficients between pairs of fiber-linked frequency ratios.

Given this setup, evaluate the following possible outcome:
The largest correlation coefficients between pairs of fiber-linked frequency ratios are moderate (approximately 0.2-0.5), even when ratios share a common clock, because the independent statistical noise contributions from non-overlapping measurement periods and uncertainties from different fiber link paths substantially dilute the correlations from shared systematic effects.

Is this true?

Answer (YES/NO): NO